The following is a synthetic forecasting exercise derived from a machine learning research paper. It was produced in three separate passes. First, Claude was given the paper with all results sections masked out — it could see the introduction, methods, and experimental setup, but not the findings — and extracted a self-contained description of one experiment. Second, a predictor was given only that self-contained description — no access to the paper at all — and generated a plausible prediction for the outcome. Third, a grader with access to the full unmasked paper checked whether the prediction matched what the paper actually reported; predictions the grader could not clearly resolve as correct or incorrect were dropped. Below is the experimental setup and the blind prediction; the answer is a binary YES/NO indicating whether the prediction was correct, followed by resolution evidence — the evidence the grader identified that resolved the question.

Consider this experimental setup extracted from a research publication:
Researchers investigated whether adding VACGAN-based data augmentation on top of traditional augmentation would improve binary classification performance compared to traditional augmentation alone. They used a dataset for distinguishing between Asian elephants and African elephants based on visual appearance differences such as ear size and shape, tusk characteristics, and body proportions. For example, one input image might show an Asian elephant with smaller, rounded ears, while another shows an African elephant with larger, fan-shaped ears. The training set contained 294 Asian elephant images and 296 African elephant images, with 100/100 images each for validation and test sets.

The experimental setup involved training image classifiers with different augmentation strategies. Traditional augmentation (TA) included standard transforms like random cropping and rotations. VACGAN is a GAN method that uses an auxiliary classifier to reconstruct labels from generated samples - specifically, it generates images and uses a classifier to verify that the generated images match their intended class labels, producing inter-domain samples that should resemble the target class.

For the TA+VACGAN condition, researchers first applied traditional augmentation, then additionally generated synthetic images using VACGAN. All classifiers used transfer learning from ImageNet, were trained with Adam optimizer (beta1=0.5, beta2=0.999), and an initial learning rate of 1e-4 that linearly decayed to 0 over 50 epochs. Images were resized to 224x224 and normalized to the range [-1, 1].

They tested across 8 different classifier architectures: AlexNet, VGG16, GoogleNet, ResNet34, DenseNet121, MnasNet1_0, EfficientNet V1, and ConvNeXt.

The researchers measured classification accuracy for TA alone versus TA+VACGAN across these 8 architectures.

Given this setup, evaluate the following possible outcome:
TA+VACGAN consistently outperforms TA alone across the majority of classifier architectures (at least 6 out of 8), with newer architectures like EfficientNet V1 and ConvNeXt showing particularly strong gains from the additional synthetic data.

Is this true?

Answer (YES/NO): NO